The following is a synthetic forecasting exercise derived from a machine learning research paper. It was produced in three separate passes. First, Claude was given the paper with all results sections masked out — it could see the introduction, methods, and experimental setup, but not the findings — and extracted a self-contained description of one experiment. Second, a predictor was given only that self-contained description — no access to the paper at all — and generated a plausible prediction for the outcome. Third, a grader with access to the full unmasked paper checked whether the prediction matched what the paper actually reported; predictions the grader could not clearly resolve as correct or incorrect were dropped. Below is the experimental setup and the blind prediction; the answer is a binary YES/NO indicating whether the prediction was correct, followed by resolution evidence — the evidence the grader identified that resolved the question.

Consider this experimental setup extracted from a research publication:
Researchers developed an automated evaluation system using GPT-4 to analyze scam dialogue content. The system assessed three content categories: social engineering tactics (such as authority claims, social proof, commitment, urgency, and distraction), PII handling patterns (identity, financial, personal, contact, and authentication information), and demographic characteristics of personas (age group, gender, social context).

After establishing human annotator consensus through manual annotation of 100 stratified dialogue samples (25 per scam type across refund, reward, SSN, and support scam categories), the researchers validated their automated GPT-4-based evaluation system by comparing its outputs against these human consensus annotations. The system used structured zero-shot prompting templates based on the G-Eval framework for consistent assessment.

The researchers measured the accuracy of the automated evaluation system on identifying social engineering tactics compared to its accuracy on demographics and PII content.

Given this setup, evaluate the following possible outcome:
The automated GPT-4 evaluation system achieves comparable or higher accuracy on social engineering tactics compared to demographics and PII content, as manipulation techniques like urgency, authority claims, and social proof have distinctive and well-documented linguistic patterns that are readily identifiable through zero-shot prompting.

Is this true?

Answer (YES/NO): NO